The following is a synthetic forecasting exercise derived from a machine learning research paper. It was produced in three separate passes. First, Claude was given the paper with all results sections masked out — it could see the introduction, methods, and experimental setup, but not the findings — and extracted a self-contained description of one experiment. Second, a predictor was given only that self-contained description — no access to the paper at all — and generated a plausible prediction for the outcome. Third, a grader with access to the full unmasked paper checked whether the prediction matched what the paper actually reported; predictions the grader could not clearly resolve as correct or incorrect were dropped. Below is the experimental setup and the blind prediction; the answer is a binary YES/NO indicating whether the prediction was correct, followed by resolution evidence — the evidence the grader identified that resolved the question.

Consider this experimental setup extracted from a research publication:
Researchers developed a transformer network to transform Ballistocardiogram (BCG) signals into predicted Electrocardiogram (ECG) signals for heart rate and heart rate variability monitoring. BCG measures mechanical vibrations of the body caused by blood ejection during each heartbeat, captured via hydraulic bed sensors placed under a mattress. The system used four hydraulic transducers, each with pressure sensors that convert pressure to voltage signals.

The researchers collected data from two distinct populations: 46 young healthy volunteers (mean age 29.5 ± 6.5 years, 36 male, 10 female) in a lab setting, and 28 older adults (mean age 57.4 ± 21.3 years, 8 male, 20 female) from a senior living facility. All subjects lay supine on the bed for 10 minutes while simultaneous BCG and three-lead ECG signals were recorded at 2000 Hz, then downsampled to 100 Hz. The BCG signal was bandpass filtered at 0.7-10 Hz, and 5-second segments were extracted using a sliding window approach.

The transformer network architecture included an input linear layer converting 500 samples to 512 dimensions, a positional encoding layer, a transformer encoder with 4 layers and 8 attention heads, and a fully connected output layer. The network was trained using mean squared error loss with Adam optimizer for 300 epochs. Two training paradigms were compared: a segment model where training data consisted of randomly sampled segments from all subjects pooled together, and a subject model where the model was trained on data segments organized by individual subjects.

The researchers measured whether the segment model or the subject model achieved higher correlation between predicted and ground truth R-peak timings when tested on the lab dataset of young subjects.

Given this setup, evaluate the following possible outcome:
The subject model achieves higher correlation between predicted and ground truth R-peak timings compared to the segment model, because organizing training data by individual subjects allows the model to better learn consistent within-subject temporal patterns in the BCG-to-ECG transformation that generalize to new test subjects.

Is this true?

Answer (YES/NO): NO